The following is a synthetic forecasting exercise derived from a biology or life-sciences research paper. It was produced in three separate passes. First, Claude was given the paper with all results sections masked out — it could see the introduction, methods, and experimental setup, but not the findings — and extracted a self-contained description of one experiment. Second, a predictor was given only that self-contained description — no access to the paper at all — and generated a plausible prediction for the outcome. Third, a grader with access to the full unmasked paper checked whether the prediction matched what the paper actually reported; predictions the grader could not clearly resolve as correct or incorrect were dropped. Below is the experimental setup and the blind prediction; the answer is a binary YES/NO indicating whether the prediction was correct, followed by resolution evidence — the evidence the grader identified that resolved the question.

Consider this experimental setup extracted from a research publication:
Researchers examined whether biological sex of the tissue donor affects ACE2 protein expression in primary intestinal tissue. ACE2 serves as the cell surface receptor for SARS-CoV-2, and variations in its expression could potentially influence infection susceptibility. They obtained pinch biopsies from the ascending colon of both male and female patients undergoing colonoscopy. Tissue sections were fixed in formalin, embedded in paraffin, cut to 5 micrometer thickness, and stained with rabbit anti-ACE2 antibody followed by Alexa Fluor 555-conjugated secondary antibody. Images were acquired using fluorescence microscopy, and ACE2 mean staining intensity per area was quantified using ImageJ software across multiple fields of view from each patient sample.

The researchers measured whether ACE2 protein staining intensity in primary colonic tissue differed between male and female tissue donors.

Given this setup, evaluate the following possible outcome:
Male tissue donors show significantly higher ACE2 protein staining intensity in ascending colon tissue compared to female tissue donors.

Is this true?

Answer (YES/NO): NO